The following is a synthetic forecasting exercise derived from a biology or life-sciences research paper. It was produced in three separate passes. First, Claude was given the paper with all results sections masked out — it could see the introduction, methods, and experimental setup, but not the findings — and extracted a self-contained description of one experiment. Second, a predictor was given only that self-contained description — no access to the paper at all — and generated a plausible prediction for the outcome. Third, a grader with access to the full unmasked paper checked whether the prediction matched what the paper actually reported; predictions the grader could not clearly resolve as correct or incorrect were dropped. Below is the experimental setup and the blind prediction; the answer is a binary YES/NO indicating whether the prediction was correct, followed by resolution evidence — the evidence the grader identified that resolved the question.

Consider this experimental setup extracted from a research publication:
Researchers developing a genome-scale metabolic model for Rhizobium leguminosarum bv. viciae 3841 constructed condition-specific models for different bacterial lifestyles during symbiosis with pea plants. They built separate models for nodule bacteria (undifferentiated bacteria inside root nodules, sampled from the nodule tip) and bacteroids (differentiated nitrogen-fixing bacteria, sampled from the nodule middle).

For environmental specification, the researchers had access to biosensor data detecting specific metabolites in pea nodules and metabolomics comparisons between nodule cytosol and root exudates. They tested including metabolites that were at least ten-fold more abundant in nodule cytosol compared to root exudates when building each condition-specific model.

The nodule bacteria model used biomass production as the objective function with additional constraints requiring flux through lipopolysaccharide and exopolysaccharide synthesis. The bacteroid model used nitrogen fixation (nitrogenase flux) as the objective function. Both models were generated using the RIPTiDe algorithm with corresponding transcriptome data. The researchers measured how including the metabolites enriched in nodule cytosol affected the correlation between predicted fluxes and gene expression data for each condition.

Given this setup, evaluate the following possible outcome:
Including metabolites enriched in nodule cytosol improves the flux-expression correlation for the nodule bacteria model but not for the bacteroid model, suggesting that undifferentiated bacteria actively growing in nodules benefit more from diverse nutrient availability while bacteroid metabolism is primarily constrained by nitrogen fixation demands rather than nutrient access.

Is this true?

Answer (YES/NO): NO